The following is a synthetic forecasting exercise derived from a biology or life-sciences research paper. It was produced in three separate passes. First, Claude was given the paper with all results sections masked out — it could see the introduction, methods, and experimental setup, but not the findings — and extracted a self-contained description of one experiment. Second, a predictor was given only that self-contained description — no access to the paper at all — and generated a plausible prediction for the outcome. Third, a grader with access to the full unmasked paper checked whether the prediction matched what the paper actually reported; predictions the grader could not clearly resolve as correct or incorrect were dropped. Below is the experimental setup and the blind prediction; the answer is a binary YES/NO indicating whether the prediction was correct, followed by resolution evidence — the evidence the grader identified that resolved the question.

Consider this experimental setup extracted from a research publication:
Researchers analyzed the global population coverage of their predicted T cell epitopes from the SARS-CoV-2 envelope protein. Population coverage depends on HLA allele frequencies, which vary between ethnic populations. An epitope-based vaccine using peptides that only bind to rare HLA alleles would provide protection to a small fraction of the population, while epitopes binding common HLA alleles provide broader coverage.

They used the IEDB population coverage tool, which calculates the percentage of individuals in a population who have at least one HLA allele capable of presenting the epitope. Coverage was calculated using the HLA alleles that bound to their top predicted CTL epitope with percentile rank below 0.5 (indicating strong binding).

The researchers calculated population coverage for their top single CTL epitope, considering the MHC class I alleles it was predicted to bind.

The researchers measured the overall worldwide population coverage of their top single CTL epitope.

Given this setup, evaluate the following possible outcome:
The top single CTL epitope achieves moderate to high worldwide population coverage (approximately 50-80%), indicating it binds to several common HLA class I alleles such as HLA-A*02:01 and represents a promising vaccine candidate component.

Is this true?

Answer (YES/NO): YES